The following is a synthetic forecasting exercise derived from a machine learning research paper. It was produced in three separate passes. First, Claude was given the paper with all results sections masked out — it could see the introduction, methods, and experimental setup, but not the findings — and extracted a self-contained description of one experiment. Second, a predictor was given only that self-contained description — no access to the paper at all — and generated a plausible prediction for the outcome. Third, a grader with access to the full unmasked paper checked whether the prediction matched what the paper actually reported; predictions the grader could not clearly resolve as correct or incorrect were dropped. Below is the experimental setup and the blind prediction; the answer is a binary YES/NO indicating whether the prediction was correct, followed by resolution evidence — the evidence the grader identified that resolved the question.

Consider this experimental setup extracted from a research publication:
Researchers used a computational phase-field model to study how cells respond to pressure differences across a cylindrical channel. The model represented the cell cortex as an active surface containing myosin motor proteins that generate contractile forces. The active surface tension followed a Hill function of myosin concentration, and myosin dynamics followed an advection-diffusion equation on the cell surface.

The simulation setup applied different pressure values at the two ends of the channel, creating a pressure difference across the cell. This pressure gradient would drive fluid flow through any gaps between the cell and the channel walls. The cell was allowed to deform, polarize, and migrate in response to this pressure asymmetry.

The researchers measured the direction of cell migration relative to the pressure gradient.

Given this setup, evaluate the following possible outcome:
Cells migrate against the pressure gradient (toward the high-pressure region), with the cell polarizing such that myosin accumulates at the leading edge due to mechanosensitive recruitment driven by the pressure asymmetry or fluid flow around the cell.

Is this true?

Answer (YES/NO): NO